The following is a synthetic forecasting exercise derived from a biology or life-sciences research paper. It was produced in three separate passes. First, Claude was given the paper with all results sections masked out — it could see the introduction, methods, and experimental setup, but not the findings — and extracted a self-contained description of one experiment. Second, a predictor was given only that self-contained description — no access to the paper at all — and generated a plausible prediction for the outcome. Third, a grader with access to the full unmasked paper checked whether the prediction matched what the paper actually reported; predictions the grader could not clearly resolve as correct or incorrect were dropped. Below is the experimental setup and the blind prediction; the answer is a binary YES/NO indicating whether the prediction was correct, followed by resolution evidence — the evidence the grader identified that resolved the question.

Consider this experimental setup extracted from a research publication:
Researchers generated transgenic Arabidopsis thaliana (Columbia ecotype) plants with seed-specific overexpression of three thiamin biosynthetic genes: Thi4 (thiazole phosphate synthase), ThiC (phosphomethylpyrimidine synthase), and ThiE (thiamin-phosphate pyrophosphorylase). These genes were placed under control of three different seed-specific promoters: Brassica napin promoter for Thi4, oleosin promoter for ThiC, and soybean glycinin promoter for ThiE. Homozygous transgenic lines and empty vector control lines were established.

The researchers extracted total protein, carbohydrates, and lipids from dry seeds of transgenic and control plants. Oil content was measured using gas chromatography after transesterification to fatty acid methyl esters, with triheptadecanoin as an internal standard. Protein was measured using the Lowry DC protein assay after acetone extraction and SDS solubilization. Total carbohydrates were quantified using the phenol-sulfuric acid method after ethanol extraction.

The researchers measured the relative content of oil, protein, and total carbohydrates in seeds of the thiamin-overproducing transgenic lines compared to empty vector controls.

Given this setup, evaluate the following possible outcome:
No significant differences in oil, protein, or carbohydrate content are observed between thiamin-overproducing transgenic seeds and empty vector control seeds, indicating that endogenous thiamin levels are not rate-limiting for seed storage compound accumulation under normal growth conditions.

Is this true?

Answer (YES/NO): NO